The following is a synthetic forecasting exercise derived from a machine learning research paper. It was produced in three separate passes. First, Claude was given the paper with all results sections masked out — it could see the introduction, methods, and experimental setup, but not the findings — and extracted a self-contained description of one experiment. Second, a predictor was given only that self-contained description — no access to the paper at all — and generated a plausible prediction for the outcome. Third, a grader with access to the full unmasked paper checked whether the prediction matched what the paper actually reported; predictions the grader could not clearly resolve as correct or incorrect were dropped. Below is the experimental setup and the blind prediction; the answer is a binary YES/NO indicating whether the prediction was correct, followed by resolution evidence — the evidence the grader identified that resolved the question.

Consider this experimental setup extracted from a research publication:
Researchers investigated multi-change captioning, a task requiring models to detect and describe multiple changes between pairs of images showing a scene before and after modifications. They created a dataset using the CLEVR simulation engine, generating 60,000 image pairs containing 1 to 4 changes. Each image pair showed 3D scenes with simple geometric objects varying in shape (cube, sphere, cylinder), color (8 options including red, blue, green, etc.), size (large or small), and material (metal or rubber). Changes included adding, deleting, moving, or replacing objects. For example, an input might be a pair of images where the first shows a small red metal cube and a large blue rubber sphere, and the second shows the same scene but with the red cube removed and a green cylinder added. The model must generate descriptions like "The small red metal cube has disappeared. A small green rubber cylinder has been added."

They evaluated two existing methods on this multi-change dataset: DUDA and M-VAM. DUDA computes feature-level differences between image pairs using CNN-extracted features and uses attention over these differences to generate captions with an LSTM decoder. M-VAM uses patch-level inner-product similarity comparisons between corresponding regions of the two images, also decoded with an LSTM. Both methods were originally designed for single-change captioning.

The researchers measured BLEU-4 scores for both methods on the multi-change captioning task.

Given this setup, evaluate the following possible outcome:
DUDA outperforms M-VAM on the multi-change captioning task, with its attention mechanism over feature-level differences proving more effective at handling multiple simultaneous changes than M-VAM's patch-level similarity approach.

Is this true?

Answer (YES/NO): YES